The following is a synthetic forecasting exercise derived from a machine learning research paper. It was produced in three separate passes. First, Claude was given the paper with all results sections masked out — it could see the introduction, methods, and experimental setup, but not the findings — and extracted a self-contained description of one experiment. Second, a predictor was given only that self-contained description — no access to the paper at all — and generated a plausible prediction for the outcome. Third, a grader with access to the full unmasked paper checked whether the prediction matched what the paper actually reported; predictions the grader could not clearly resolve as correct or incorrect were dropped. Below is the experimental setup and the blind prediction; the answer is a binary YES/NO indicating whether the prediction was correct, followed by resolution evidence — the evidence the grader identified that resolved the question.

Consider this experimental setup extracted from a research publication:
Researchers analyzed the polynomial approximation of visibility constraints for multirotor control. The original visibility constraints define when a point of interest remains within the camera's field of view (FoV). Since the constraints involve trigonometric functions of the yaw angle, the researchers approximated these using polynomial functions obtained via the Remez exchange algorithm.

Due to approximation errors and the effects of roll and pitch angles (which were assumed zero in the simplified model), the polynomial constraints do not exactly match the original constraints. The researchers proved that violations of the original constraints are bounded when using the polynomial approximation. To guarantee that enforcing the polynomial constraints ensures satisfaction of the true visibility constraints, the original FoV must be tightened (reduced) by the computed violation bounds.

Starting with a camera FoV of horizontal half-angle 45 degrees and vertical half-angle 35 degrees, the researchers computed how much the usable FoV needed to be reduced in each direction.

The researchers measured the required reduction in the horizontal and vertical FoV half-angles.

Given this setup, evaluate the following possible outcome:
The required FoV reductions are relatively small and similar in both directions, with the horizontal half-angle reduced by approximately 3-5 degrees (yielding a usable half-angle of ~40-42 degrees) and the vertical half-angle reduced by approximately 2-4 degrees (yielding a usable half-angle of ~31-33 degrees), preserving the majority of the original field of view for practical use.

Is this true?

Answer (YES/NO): NO